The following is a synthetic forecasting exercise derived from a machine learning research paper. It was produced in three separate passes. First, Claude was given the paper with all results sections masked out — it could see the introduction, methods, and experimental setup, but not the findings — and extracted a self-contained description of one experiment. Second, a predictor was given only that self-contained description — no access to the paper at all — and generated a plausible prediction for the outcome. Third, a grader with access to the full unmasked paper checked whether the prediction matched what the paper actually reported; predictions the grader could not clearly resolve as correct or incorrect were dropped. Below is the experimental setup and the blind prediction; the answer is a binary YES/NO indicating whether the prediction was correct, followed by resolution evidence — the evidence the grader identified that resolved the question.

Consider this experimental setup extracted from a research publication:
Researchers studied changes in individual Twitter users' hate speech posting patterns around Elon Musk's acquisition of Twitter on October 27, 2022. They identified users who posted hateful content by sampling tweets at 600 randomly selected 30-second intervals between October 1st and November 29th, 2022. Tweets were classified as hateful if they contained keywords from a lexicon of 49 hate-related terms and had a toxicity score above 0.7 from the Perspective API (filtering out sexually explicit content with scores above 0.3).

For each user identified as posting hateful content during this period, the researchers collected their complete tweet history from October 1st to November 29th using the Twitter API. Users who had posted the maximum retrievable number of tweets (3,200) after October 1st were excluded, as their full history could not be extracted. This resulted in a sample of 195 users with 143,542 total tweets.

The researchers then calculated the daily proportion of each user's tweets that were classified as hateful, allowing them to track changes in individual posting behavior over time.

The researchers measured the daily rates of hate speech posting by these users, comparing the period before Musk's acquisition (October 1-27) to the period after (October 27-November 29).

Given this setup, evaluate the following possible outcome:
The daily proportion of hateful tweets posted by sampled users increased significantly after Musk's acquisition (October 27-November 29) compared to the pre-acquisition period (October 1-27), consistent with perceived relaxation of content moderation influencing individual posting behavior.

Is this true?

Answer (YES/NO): YES